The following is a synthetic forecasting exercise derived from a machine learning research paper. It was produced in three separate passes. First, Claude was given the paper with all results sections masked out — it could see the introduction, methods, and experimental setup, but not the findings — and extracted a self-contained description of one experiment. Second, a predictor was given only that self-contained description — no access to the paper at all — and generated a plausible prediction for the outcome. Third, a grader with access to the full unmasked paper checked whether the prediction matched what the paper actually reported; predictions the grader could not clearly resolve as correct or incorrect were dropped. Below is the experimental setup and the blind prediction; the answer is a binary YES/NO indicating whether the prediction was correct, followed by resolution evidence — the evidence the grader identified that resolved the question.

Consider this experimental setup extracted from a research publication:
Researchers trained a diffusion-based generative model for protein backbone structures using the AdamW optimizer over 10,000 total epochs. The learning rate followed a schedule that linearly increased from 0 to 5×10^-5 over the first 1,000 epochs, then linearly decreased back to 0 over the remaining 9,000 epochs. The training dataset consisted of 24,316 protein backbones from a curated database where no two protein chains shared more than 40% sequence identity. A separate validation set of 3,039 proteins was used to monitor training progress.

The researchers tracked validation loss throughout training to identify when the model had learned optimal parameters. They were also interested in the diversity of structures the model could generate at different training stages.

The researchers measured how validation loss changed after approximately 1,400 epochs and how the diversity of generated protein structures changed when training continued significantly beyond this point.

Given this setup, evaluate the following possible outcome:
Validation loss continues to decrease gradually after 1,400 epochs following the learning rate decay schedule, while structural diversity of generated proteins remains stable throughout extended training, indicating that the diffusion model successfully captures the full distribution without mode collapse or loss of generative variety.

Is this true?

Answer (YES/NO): NO